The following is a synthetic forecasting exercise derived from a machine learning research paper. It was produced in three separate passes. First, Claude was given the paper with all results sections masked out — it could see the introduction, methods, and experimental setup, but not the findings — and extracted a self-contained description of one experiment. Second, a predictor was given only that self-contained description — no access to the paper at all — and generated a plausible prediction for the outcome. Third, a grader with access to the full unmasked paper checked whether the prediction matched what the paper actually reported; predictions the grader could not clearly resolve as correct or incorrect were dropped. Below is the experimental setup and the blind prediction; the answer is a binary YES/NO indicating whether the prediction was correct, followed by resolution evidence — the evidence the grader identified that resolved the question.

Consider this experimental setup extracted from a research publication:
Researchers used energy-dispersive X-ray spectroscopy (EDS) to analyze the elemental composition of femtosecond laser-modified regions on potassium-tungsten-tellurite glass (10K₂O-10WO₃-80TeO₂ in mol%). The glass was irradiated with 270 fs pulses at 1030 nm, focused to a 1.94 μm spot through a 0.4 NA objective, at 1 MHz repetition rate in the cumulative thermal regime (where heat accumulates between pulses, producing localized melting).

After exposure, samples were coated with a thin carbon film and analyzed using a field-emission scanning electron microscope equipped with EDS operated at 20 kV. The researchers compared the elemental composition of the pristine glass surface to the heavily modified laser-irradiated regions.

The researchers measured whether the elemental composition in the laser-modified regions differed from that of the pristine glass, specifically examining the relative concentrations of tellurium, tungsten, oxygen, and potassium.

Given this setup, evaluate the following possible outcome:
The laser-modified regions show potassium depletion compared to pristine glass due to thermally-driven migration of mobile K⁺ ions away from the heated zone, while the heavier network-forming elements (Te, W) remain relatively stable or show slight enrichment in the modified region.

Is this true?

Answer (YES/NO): NO